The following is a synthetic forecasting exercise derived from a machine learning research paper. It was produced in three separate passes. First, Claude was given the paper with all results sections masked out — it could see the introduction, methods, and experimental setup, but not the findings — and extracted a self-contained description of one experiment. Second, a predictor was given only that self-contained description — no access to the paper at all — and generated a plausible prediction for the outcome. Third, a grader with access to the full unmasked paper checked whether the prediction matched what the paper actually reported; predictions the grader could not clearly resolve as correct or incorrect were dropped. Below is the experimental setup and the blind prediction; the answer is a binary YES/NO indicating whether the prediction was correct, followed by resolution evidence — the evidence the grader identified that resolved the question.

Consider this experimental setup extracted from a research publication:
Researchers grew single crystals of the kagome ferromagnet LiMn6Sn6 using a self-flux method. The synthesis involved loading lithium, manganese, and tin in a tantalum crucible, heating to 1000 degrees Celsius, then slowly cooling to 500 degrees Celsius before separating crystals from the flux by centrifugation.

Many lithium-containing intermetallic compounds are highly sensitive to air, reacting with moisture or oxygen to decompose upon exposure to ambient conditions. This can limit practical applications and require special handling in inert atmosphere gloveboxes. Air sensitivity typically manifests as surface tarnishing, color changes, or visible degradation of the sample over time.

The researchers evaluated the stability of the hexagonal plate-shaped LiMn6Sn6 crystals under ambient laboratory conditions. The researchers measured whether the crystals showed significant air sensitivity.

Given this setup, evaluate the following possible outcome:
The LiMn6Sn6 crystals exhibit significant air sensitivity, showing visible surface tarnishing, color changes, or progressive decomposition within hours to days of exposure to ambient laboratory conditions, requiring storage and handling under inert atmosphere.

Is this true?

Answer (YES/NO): NO